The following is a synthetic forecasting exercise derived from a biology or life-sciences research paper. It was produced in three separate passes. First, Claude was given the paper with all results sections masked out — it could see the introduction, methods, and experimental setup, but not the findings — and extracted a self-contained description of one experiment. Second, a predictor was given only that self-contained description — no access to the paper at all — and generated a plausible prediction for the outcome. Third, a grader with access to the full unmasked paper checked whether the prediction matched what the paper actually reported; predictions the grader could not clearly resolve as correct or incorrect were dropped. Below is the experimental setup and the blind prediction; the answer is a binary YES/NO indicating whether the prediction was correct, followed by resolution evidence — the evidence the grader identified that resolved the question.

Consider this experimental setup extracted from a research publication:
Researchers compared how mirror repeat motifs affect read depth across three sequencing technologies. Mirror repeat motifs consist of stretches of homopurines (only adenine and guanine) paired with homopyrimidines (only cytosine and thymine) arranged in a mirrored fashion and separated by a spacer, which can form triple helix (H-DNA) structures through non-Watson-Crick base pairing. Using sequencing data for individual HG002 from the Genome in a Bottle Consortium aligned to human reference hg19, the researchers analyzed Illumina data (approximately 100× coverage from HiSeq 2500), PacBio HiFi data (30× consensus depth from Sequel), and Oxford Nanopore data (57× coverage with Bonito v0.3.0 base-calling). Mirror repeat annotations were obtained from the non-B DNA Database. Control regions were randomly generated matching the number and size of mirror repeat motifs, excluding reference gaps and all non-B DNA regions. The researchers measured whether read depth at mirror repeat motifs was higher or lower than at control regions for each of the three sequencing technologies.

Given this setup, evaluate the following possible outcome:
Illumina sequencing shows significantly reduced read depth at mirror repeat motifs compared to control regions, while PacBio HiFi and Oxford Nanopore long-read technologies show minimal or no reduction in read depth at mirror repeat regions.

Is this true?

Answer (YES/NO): NO